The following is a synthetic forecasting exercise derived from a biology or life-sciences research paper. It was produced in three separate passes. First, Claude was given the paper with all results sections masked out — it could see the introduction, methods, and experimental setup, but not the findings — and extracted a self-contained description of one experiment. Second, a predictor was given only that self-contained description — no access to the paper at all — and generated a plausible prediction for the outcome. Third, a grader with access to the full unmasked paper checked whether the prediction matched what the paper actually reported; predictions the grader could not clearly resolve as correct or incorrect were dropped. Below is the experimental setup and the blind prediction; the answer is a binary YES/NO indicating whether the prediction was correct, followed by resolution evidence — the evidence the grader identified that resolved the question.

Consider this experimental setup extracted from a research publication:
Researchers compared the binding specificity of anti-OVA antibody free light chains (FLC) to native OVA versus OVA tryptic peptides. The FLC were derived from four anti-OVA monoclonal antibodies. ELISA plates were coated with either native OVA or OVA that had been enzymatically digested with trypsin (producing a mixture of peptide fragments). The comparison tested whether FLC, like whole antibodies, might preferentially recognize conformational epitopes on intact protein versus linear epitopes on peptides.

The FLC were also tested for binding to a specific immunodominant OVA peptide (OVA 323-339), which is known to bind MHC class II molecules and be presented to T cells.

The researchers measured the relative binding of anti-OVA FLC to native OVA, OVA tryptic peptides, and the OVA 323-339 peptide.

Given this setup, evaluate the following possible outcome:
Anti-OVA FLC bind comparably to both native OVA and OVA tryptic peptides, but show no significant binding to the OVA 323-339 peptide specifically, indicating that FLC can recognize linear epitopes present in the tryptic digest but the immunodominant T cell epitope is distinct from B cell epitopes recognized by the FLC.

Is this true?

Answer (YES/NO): NO